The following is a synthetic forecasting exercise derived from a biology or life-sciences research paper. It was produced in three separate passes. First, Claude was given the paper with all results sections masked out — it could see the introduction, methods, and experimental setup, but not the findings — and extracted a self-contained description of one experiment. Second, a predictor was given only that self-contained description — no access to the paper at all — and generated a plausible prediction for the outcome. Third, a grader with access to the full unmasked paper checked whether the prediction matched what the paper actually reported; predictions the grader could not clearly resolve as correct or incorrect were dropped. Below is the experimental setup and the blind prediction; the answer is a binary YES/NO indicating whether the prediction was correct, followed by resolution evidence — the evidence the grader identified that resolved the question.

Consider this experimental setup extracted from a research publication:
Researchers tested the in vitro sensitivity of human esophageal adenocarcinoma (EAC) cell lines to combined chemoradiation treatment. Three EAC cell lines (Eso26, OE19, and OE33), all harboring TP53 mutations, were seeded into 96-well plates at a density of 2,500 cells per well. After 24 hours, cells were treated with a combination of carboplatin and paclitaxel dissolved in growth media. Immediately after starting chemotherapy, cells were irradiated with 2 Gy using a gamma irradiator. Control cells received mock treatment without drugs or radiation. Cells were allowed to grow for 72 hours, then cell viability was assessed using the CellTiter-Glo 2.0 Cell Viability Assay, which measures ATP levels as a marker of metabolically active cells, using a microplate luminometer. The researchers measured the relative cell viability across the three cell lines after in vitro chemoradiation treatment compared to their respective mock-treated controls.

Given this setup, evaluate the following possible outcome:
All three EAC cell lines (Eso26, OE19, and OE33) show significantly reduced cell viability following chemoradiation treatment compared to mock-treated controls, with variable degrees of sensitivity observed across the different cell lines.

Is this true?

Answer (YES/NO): YES